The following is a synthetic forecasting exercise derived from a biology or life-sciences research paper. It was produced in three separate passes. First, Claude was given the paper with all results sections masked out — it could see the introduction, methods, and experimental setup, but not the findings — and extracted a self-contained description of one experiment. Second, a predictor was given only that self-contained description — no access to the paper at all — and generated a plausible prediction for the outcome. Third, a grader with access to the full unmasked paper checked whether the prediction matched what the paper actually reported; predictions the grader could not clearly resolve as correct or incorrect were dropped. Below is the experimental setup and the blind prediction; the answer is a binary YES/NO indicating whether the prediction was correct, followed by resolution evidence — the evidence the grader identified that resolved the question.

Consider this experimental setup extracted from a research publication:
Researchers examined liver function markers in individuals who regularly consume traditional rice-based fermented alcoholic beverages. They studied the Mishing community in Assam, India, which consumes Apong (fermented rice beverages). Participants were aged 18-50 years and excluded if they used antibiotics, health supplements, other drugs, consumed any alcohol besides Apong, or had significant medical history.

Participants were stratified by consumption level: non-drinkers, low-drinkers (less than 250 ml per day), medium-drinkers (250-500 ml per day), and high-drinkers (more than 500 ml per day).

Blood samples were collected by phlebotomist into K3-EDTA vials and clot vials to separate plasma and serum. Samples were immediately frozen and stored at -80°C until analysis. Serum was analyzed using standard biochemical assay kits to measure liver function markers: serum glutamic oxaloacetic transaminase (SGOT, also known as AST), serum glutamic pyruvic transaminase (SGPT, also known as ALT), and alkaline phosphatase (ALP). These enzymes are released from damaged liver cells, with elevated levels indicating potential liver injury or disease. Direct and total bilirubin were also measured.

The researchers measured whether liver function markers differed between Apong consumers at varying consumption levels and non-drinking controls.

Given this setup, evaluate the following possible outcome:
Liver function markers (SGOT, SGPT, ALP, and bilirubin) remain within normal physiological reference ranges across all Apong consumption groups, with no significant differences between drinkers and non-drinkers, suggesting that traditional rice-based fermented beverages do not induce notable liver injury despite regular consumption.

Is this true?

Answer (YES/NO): NO